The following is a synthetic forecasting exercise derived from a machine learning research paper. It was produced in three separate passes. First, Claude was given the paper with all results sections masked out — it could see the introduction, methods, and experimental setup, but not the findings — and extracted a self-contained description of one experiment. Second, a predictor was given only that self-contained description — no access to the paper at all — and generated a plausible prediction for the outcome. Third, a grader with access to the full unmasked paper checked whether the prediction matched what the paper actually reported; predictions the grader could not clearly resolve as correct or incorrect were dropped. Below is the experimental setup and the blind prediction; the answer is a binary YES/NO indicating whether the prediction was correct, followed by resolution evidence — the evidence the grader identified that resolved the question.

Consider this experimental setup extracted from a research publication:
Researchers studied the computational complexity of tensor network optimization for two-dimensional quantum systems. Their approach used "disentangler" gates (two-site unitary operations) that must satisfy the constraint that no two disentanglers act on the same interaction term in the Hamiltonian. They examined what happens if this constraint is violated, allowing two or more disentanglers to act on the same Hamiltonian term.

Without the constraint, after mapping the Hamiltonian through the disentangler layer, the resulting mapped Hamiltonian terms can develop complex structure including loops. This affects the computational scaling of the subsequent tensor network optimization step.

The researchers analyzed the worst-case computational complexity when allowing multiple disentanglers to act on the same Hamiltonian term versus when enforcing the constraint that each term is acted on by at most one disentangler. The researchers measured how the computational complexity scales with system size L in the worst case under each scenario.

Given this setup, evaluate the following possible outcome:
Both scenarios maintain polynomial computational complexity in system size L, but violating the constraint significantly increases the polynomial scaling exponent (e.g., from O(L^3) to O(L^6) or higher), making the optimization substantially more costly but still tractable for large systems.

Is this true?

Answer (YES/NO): NO